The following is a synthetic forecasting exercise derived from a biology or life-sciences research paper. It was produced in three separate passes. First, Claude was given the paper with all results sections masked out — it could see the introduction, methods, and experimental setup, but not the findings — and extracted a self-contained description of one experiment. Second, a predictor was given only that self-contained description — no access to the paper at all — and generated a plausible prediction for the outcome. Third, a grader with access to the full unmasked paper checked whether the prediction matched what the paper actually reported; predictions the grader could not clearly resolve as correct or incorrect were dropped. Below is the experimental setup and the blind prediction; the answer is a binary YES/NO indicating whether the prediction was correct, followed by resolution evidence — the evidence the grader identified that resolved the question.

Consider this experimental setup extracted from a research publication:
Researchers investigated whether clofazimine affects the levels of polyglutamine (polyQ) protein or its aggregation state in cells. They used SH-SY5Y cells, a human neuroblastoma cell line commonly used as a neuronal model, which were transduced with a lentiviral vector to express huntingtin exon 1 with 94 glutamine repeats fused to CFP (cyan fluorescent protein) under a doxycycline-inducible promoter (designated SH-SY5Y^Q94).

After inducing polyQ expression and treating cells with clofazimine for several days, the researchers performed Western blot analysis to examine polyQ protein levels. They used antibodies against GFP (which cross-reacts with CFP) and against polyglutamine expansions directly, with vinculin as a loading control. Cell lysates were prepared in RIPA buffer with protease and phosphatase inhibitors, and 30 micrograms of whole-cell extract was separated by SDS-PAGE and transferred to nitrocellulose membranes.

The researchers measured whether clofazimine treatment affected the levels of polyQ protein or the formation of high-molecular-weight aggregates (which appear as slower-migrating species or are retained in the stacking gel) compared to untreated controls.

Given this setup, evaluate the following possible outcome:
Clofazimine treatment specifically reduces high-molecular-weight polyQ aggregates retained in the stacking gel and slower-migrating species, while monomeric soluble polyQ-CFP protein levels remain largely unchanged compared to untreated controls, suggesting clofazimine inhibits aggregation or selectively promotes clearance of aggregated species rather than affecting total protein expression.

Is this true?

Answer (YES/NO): NO